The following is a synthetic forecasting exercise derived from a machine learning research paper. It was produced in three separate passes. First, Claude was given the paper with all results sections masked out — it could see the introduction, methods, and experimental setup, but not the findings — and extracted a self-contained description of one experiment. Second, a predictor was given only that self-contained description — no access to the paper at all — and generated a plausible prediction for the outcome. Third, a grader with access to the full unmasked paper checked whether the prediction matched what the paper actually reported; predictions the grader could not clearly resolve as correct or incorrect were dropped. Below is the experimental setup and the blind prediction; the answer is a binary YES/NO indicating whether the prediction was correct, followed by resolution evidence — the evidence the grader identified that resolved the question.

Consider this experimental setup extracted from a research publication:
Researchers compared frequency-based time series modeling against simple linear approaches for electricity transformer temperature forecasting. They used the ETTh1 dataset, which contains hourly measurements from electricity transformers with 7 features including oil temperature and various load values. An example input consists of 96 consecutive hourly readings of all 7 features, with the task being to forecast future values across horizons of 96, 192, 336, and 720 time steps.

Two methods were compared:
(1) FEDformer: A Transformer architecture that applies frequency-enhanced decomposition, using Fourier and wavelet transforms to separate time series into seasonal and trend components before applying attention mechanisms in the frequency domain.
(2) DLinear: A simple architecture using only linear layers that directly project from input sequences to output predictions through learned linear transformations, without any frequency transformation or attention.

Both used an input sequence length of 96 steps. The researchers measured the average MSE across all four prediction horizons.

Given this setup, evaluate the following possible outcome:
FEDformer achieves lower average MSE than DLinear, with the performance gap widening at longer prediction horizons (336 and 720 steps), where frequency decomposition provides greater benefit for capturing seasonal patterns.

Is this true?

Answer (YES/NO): NO